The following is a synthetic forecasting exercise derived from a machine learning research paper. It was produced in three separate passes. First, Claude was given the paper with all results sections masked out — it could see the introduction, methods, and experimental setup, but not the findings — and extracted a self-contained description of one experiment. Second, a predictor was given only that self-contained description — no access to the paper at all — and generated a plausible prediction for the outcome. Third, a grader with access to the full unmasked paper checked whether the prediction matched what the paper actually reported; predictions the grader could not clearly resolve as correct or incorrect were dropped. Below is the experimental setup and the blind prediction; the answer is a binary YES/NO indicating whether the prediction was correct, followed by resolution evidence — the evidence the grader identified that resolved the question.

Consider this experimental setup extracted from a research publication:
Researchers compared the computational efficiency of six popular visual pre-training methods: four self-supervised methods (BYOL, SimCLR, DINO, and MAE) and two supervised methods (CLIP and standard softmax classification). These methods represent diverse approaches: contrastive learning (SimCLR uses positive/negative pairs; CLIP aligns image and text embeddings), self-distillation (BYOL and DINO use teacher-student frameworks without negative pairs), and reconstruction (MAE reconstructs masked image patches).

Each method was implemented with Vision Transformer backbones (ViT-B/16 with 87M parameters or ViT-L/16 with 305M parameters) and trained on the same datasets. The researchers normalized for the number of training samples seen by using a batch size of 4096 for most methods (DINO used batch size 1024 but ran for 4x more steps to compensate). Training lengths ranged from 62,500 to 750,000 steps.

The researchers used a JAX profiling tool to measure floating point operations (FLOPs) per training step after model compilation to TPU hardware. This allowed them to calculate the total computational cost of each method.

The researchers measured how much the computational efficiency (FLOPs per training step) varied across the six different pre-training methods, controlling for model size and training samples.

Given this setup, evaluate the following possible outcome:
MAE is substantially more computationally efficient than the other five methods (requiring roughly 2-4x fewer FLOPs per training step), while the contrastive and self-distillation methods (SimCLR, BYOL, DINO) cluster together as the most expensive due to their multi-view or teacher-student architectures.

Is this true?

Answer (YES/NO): NO